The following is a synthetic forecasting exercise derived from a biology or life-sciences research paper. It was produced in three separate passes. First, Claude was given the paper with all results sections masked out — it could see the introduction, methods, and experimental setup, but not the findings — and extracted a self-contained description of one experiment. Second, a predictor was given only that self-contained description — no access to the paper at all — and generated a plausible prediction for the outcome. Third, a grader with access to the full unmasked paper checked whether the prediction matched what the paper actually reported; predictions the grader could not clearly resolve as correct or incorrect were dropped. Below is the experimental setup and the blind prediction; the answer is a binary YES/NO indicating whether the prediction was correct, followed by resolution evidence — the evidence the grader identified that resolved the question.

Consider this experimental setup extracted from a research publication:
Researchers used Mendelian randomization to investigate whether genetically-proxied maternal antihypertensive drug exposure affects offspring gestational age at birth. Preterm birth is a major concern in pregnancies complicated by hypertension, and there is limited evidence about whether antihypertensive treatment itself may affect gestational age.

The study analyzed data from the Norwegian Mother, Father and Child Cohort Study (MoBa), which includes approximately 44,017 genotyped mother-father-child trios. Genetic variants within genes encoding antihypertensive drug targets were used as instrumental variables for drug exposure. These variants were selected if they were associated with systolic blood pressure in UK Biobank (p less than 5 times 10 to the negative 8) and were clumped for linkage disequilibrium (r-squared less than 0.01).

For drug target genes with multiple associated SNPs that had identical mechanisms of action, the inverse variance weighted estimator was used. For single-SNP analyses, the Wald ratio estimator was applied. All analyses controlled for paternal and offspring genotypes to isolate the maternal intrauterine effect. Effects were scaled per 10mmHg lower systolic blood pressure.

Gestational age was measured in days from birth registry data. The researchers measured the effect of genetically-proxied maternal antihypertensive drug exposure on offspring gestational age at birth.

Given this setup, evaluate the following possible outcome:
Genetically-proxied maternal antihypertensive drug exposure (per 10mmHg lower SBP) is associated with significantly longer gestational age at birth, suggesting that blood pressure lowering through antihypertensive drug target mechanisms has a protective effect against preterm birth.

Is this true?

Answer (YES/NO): YES